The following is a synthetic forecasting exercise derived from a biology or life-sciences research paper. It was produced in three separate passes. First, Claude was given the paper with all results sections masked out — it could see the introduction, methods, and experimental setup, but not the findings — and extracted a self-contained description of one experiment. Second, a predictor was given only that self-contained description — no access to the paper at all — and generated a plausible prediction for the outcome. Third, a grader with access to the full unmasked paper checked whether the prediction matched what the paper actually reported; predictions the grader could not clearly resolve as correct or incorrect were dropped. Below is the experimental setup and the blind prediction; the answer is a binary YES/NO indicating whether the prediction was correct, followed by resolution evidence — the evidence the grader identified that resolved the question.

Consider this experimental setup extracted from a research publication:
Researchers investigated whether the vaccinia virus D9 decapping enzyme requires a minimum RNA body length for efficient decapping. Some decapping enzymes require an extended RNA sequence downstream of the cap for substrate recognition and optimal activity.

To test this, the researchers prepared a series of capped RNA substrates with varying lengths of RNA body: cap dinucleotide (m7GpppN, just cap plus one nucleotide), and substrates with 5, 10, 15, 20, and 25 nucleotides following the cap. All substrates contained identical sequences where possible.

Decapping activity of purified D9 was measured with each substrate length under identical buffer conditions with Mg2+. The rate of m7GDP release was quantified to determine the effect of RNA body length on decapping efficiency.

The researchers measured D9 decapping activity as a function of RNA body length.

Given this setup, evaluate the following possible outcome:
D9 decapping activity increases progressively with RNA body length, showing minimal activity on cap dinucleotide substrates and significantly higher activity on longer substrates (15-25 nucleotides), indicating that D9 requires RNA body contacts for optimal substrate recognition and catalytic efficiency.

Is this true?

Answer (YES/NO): YES